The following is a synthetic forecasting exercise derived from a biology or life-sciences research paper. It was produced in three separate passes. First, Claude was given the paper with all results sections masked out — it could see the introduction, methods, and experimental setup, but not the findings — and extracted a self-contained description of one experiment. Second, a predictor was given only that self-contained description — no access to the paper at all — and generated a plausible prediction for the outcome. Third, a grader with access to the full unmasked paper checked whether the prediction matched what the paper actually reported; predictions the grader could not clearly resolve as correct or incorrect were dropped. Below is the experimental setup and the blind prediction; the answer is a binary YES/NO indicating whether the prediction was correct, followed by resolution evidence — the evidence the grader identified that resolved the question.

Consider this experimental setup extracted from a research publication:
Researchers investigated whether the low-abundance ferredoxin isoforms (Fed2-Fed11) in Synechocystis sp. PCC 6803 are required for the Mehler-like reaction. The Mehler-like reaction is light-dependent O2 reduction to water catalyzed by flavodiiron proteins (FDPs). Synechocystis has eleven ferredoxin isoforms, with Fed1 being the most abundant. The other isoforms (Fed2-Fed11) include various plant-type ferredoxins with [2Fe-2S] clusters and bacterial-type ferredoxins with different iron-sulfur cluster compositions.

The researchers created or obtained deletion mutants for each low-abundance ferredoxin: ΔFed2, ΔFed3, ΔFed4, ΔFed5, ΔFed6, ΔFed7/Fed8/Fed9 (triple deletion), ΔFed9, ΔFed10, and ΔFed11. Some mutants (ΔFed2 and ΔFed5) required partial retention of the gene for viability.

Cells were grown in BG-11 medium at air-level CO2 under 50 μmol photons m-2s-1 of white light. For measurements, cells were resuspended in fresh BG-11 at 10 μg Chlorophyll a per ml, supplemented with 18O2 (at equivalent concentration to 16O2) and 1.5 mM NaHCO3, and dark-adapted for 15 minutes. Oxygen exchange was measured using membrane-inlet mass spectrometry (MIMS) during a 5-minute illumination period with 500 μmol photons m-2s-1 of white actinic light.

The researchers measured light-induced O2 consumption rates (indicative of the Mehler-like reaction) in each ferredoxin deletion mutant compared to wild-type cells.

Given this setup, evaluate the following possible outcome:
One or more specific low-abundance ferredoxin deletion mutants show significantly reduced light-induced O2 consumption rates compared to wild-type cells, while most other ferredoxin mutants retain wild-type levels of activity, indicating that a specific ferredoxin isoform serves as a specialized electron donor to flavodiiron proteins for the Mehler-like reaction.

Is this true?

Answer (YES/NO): NO